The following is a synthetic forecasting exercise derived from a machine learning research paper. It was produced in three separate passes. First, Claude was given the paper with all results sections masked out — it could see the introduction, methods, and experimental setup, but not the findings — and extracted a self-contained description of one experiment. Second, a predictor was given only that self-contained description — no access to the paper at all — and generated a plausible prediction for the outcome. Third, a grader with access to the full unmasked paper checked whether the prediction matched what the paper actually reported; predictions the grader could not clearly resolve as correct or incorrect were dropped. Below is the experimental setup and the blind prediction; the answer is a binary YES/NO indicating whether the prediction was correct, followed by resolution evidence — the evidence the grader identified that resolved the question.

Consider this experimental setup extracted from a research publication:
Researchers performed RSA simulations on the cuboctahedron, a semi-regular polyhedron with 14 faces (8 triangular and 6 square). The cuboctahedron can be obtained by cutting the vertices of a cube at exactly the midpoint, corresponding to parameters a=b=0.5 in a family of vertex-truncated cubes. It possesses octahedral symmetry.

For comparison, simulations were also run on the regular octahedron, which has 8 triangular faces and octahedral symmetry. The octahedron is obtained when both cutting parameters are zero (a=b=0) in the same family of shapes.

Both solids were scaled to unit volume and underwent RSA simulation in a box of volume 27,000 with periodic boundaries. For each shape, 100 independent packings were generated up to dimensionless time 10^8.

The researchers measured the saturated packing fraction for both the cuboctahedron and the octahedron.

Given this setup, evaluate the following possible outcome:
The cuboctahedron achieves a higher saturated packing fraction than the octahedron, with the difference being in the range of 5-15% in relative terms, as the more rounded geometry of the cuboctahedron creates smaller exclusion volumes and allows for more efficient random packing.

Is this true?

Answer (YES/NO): NO